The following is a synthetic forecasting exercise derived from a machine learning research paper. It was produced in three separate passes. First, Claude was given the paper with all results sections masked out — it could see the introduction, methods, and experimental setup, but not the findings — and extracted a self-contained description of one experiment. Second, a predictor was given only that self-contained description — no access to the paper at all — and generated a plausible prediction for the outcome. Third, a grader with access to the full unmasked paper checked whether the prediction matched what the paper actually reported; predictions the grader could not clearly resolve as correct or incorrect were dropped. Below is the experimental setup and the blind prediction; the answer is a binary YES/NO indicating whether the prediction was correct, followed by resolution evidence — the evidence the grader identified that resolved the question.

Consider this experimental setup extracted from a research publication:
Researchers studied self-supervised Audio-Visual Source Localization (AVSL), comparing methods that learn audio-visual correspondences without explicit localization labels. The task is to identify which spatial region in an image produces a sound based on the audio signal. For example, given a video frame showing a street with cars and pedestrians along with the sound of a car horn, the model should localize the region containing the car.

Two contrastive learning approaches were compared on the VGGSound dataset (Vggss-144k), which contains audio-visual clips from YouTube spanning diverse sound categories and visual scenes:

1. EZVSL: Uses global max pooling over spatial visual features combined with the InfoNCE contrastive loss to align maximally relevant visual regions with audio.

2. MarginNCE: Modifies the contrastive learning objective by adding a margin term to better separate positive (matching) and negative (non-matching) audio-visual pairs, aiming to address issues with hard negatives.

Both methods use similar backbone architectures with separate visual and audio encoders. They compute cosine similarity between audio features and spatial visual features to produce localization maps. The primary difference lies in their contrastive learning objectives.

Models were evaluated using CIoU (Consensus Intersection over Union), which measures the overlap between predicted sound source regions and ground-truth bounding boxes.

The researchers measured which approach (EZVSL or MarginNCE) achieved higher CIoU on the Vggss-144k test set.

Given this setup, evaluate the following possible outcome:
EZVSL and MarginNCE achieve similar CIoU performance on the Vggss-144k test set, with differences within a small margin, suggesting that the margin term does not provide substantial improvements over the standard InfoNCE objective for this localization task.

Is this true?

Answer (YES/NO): NO